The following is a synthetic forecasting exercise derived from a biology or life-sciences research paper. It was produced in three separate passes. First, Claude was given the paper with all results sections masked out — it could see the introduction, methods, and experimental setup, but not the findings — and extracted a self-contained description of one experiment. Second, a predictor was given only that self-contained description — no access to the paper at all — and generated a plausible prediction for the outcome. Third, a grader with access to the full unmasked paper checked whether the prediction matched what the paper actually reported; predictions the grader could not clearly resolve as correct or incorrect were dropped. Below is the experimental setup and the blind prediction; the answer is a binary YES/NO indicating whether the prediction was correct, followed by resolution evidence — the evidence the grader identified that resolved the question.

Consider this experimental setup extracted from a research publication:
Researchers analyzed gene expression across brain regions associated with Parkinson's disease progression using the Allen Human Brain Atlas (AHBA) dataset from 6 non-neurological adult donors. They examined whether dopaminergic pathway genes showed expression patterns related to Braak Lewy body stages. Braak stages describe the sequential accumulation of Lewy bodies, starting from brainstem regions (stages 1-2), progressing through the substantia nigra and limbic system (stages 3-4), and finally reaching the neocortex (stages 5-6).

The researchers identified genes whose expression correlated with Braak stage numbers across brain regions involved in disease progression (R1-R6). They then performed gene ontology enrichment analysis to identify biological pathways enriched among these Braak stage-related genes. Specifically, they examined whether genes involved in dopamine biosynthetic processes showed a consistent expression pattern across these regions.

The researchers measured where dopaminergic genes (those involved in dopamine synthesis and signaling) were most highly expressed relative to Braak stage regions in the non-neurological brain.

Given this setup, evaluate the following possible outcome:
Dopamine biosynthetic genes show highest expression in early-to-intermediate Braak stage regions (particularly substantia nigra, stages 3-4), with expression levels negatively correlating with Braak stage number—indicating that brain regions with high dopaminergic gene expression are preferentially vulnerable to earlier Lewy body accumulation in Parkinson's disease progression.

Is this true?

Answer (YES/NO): NO